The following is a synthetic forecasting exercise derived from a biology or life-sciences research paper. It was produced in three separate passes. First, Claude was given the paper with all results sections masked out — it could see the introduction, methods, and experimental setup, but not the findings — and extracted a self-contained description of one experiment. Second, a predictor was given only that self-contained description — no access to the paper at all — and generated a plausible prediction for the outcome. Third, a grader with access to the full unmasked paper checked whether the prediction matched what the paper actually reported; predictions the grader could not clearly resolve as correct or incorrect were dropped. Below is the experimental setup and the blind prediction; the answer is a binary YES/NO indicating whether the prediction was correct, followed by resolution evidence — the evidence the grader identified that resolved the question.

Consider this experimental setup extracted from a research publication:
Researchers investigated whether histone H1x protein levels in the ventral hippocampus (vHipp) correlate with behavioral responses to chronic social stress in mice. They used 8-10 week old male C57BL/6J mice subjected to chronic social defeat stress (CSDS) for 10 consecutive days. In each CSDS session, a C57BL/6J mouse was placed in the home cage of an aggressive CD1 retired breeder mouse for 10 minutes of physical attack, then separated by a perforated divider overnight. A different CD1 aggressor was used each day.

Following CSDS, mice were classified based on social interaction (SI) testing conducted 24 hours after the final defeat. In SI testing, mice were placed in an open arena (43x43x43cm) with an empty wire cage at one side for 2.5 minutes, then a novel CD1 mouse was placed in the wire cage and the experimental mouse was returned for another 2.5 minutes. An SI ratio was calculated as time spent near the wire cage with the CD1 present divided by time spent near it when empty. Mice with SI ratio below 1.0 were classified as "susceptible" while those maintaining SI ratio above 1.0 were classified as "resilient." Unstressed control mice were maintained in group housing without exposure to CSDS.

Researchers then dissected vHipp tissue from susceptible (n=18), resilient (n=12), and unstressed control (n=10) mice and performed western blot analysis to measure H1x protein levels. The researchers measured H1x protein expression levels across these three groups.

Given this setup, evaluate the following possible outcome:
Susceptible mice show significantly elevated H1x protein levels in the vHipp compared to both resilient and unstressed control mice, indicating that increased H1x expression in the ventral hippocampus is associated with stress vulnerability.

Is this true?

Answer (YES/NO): YES